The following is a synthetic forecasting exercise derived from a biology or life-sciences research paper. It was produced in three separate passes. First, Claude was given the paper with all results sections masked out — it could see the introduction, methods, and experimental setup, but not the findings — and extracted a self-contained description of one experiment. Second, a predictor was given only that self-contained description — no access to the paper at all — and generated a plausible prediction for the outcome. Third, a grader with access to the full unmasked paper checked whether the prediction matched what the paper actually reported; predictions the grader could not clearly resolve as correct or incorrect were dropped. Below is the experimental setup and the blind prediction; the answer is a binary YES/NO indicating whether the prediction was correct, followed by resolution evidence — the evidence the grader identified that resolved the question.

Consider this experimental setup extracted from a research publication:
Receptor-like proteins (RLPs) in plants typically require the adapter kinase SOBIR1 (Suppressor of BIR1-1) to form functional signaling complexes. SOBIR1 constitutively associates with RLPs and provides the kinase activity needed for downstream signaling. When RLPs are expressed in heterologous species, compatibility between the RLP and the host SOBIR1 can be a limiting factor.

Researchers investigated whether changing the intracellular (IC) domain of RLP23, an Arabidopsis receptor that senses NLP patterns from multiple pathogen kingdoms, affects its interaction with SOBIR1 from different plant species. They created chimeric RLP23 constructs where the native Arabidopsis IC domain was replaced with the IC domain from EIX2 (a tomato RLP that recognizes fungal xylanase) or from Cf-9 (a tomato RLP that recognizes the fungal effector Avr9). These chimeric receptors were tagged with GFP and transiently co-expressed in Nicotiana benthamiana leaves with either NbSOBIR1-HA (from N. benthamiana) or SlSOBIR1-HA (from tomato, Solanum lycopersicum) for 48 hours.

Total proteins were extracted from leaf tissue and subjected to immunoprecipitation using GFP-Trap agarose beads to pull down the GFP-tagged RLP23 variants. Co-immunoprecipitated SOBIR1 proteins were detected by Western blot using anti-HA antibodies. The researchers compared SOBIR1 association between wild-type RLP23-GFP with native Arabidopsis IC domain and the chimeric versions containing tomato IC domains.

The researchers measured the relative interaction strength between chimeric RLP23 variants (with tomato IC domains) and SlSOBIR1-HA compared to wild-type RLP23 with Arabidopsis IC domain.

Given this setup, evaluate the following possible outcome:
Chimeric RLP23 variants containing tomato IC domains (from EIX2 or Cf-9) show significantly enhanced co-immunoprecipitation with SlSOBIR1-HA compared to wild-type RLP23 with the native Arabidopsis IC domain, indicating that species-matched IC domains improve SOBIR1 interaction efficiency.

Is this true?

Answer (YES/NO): YES